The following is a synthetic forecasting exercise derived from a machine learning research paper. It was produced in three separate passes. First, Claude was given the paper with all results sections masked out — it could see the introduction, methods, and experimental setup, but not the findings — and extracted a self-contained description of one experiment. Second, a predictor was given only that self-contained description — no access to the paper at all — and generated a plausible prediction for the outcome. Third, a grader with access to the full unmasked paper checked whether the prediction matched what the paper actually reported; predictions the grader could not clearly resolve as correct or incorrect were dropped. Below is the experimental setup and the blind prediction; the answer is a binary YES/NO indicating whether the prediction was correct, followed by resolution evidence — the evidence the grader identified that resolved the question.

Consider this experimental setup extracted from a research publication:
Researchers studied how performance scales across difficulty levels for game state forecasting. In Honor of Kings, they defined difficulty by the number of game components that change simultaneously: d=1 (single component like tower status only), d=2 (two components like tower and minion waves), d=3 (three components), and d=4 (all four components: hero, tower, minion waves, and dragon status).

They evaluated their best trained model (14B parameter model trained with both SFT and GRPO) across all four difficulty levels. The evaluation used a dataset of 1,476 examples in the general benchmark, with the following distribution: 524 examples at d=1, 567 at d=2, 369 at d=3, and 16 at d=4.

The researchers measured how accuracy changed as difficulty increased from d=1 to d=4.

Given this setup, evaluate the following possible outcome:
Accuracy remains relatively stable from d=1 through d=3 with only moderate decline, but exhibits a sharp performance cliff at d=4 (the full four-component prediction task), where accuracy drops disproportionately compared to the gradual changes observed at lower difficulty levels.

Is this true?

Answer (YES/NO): NO